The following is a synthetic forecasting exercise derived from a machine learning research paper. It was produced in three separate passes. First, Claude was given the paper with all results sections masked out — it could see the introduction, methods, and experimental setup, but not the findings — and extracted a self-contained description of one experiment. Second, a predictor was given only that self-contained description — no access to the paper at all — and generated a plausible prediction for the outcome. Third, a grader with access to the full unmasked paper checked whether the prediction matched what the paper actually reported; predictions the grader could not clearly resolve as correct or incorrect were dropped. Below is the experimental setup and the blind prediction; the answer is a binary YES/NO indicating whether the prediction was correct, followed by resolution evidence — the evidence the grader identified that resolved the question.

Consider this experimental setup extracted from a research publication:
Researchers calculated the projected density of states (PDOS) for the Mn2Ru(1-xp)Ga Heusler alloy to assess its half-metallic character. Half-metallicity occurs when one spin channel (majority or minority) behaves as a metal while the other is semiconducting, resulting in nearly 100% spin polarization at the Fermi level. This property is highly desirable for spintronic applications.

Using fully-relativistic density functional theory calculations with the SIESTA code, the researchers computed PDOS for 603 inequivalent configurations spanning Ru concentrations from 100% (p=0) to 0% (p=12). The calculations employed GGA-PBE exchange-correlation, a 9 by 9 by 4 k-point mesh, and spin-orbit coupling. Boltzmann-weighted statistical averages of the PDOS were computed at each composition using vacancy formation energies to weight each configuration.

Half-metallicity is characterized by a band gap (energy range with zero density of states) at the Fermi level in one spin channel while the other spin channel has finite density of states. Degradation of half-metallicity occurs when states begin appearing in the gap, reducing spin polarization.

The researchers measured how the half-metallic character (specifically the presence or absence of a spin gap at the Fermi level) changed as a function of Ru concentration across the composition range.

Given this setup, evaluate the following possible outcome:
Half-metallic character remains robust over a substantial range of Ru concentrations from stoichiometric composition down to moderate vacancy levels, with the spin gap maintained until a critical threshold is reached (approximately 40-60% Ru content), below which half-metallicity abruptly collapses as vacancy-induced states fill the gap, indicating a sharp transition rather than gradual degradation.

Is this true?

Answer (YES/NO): NO